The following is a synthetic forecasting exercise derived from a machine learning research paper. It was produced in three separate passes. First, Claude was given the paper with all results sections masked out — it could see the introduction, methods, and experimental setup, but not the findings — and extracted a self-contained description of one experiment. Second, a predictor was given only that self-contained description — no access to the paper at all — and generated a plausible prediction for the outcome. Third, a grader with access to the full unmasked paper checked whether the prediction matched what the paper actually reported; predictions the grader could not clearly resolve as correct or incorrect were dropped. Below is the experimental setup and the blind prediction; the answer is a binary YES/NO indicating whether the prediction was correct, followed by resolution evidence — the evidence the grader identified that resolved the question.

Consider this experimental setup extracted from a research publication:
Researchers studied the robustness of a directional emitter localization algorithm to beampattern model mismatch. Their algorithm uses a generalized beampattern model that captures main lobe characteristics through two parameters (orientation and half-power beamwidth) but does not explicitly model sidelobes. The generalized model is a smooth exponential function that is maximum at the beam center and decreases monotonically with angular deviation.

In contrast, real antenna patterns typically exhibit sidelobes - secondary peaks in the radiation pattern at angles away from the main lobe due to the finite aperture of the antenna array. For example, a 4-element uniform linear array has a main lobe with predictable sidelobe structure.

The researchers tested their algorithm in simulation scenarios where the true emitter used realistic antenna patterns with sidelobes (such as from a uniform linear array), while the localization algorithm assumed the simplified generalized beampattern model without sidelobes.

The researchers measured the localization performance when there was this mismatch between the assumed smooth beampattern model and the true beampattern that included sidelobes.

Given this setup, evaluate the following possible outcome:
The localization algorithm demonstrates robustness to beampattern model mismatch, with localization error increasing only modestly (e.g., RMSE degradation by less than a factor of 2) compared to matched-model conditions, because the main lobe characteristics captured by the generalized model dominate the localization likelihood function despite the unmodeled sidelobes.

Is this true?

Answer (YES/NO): NO